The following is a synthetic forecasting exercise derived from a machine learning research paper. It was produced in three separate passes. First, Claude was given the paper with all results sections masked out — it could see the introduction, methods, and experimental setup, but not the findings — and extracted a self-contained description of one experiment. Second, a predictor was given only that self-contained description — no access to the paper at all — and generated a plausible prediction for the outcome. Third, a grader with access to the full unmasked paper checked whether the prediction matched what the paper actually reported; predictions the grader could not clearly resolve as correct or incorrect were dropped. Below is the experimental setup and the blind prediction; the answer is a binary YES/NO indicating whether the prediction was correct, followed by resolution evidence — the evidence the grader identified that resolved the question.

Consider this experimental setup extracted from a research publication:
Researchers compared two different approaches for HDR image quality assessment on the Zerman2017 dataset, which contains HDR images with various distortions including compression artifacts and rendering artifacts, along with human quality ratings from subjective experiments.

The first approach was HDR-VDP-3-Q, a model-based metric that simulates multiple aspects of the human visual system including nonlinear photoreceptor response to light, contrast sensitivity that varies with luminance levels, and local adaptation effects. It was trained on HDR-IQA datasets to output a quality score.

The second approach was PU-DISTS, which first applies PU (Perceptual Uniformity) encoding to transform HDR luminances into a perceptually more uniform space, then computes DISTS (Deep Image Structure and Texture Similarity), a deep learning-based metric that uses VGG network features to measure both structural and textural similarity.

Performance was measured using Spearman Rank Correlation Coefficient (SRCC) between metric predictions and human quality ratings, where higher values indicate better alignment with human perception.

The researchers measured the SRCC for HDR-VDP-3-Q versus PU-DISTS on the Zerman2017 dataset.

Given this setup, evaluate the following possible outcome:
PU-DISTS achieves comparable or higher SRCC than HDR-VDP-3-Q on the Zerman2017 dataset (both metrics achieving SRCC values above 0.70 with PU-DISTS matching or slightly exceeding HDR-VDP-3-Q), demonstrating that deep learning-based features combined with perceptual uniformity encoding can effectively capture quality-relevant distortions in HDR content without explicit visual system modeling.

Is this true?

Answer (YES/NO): NO